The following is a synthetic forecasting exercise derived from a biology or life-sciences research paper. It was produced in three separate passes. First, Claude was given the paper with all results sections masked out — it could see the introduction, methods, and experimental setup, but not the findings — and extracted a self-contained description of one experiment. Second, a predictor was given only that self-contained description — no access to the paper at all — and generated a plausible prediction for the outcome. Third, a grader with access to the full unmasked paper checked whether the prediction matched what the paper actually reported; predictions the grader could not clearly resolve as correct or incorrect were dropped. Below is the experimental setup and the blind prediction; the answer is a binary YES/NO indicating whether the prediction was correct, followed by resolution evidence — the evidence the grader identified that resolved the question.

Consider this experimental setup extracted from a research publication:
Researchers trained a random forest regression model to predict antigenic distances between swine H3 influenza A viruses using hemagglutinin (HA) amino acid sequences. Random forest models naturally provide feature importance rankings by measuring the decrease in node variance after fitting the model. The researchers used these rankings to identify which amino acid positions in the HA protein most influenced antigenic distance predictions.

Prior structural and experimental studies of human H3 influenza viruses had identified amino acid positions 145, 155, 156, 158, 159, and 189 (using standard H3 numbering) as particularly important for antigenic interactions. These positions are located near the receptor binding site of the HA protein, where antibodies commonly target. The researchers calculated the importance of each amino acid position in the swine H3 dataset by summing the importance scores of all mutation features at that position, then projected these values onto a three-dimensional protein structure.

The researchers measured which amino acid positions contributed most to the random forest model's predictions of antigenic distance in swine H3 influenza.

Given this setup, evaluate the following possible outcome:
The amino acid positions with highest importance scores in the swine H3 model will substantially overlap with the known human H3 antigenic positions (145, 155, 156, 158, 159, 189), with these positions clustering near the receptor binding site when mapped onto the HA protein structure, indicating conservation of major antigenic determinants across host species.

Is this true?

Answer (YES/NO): NO